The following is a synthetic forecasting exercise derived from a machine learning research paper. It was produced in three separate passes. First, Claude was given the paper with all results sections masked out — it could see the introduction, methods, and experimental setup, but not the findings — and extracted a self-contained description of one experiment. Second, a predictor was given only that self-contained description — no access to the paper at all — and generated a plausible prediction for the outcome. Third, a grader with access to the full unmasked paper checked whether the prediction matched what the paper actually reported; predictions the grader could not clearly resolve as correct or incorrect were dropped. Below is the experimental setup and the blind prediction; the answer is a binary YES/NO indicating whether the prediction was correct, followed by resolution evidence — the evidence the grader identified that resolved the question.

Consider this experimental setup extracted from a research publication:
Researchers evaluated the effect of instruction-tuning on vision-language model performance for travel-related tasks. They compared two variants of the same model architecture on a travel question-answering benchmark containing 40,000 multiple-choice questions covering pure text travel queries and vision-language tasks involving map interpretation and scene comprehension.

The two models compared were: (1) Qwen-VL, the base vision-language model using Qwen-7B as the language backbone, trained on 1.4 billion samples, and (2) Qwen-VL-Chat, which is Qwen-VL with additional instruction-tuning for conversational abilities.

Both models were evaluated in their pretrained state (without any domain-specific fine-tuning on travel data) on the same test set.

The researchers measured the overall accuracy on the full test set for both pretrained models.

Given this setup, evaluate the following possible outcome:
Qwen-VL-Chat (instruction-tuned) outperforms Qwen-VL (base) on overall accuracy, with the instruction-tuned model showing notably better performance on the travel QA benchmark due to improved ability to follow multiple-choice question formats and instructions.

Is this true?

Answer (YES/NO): NO